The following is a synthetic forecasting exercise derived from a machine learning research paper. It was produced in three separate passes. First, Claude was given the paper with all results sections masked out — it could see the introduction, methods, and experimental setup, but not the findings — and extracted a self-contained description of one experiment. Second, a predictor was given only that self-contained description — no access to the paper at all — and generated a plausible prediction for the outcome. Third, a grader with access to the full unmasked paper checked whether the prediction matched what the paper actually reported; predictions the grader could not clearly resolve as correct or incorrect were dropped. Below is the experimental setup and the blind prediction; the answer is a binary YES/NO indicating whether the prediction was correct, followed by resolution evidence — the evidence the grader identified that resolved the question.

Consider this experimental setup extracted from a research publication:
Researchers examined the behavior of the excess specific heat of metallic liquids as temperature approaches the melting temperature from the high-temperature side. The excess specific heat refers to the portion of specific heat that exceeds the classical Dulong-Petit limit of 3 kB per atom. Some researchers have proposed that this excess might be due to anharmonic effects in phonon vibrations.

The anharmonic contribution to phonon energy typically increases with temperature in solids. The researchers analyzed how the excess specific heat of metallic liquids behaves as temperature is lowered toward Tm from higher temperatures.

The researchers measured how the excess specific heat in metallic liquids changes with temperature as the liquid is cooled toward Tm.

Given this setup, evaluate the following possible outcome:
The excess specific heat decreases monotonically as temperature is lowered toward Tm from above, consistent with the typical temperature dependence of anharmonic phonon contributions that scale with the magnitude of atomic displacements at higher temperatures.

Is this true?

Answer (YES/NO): NO